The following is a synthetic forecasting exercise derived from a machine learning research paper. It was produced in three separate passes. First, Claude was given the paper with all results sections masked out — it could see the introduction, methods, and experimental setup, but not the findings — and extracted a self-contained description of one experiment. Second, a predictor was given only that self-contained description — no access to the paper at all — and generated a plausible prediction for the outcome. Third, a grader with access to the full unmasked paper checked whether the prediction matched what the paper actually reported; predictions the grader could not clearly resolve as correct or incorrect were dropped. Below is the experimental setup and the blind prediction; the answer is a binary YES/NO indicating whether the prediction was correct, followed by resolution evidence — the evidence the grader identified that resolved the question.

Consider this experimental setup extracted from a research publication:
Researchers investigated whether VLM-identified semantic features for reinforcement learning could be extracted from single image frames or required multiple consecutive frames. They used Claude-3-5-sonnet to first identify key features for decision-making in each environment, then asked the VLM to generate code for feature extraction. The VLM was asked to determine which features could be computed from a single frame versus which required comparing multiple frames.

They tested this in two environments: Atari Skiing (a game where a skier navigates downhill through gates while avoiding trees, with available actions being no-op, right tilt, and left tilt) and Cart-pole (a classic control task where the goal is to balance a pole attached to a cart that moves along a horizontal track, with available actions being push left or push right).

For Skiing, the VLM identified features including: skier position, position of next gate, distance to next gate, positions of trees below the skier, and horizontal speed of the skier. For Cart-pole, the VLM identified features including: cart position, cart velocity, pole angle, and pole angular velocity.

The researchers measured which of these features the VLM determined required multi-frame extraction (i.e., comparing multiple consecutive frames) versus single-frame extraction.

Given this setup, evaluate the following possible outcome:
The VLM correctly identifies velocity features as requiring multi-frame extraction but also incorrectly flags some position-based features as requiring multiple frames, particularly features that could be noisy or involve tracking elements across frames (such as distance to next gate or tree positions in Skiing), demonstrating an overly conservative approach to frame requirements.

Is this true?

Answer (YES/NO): NO